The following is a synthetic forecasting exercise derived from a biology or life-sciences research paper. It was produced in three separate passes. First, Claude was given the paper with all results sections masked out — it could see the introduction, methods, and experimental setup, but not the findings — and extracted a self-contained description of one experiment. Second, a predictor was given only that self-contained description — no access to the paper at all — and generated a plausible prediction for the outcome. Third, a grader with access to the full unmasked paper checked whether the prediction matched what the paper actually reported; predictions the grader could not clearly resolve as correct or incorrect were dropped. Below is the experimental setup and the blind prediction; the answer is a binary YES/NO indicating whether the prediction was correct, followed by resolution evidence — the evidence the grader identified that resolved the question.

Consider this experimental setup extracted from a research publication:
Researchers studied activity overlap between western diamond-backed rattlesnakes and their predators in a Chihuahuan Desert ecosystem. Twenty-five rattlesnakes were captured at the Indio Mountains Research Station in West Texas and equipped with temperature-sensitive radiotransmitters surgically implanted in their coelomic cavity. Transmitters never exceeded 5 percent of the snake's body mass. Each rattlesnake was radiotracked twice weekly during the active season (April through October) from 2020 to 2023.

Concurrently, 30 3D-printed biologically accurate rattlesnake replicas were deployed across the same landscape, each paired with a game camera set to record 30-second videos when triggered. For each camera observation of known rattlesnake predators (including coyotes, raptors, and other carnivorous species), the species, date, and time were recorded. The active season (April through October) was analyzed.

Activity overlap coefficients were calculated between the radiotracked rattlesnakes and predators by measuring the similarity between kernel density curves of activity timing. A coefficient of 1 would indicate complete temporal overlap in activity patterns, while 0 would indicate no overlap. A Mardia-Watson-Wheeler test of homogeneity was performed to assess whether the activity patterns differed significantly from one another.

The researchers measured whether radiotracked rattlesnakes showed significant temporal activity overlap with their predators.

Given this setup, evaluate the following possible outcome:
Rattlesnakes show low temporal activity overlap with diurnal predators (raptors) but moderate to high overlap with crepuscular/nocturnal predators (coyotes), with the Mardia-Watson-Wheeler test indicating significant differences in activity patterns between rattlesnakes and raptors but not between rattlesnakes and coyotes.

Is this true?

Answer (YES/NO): NO